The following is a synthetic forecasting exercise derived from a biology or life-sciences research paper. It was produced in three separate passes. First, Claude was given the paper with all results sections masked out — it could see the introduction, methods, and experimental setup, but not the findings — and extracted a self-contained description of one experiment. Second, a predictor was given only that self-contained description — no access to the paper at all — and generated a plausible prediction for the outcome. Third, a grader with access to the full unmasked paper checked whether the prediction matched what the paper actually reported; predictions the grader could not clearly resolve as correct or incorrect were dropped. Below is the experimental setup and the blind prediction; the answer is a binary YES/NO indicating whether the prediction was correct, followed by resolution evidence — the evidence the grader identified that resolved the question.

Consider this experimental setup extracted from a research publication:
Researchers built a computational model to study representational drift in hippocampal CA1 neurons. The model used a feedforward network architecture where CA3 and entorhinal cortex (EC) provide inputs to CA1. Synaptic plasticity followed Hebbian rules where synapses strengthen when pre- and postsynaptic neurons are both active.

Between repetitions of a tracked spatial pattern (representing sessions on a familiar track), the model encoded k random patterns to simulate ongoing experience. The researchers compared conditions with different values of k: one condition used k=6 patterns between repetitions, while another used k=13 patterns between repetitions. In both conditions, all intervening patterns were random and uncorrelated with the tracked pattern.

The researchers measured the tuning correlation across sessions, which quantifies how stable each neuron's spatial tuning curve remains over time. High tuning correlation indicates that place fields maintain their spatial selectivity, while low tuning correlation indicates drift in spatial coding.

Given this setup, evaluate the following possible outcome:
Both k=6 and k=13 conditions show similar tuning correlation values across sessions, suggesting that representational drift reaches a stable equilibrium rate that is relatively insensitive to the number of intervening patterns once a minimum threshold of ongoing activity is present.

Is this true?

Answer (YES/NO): NO